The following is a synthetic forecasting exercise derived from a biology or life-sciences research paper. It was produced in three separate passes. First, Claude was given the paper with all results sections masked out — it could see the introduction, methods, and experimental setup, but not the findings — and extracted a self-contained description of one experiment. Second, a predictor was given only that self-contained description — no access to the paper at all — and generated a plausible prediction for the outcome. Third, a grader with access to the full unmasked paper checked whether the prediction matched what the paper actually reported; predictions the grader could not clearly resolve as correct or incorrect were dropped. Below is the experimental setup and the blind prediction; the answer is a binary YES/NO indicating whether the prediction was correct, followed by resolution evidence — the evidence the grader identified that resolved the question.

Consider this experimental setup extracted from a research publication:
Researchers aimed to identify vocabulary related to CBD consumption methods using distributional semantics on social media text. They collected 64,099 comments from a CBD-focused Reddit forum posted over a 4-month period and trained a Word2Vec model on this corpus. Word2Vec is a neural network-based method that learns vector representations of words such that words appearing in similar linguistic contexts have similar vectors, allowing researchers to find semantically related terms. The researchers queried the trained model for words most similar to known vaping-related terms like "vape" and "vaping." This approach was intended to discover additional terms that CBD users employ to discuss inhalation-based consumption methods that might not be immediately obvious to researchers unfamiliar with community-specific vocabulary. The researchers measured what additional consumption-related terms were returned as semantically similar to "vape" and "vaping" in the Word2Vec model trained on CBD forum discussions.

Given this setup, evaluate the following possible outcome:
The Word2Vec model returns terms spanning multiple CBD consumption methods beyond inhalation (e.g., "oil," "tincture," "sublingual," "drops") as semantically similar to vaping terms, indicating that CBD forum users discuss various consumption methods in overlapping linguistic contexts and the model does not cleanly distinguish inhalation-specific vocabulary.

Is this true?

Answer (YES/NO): NO